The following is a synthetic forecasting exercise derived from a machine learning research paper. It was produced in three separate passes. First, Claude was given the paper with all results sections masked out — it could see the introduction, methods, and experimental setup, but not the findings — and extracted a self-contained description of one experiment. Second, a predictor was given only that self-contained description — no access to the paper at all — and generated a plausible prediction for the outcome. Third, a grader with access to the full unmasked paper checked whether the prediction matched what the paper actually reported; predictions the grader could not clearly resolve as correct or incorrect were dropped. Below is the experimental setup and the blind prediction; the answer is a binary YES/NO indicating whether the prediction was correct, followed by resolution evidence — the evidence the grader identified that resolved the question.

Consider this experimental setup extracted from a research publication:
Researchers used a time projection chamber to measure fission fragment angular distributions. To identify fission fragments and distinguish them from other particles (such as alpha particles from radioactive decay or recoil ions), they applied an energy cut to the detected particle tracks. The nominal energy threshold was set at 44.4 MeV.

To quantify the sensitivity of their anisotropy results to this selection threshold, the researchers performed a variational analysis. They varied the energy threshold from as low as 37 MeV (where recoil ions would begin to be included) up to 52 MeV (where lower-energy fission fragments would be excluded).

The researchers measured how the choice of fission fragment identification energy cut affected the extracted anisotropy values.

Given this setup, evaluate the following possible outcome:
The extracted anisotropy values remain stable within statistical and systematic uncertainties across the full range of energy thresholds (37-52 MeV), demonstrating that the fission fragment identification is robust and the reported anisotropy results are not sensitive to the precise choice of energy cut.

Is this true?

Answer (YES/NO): NO